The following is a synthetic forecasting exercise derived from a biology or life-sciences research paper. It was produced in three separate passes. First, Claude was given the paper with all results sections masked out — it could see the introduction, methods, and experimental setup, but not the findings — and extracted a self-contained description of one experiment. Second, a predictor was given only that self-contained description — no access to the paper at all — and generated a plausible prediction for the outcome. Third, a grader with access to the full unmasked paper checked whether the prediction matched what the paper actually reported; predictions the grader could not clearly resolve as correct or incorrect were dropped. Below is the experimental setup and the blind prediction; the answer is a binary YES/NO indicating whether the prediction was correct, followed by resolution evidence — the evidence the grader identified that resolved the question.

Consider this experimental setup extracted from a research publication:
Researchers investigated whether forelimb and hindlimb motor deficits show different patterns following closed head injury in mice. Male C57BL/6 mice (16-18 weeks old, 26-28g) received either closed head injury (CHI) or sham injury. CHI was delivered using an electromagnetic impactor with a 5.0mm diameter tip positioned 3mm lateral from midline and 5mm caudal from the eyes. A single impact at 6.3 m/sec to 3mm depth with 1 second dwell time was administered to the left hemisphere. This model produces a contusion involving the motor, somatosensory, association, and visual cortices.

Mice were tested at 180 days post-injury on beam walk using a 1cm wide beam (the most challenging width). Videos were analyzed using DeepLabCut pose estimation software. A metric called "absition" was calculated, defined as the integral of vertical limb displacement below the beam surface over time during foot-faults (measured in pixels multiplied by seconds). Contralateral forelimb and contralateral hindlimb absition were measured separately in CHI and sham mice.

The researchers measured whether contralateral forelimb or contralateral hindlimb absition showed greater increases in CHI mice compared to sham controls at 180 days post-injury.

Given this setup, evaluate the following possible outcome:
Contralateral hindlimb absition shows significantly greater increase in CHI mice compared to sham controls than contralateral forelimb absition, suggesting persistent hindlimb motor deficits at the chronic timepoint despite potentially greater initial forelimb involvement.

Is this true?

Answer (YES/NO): NO